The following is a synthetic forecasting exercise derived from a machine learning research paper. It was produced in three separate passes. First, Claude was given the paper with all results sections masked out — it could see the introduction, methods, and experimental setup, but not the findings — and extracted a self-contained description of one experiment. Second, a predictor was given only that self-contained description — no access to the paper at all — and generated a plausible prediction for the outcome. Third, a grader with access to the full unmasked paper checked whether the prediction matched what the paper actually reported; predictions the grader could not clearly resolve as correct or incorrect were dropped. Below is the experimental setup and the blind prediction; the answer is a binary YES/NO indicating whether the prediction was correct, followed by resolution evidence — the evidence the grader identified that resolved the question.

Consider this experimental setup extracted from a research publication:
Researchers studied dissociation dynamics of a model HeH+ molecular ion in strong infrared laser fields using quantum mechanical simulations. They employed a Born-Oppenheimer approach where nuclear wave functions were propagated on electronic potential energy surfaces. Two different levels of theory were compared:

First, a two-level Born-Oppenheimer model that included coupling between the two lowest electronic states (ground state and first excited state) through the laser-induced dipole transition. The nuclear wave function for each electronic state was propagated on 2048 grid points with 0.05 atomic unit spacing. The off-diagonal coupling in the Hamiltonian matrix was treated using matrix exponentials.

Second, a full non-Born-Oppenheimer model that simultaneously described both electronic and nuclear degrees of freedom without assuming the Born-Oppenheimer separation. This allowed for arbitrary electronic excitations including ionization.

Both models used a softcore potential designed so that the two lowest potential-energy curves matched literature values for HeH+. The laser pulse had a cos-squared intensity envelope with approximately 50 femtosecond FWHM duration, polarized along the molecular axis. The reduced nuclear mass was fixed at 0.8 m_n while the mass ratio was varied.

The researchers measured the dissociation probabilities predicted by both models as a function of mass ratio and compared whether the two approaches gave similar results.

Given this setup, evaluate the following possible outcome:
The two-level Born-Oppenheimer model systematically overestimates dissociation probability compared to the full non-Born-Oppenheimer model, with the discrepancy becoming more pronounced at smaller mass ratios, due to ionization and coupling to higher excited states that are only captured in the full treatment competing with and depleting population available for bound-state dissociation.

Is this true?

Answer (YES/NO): NO